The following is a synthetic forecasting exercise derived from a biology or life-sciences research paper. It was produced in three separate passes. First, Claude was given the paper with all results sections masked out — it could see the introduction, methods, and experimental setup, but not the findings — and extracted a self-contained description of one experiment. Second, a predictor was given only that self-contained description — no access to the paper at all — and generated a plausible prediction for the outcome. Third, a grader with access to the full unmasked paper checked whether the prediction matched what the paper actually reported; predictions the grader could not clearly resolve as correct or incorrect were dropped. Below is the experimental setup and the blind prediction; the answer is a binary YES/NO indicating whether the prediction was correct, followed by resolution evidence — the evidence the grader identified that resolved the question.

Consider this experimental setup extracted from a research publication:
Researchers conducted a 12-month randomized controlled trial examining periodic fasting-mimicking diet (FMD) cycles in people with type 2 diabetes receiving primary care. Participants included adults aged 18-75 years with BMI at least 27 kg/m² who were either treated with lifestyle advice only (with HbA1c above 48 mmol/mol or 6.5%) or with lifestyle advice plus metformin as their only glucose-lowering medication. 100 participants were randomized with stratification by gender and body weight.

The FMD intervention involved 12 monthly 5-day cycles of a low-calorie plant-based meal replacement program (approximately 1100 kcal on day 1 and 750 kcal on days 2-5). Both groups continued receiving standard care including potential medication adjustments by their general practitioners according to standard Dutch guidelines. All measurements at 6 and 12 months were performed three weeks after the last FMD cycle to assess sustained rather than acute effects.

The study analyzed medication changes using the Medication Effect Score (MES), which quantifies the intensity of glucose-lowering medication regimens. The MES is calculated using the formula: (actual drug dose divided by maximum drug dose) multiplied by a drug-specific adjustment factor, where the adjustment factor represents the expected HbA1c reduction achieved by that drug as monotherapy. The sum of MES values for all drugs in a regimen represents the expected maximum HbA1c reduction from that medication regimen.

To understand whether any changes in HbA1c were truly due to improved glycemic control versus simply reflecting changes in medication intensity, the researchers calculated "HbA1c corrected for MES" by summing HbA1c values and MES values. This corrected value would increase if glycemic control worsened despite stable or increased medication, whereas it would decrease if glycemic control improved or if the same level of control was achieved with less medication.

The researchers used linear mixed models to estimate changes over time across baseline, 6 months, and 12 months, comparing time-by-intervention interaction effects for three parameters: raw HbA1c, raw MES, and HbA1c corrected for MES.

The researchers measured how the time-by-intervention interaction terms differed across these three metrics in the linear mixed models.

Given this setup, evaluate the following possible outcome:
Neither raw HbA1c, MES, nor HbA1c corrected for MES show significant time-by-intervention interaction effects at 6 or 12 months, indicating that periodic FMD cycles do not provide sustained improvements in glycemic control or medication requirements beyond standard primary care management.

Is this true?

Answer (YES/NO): NO